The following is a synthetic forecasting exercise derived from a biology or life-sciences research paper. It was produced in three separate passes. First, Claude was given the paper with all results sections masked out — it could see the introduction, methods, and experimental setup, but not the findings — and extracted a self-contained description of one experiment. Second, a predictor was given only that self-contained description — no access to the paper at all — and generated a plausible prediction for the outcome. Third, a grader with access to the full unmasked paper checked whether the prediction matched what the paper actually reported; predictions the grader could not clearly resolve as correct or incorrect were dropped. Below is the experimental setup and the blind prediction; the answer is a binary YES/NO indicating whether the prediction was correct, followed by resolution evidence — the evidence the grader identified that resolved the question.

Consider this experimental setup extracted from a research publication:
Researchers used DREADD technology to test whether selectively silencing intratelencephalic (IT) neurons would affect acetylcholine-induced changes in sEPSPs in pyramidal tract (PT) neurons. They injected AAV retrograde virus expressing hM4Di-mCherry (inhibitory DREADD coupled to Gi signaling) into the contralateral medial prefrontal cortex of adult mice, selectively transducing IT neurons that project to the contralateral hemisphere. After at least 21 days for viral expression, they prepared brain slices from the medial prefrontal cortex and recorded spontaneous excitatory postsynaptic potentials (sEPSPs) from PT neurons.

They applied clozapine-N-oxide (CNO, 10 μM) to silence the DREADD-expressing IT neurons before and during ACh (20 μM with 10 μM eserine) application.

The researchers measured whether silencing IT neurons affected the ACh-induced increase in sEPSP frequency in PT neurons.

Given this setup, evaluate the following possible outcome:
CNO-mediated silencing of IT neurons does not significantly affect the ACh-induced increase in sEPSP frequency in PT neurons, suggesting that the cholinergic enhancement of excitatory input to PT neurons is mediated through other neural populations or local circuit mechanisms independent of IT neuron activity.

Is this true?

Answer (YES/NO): YES